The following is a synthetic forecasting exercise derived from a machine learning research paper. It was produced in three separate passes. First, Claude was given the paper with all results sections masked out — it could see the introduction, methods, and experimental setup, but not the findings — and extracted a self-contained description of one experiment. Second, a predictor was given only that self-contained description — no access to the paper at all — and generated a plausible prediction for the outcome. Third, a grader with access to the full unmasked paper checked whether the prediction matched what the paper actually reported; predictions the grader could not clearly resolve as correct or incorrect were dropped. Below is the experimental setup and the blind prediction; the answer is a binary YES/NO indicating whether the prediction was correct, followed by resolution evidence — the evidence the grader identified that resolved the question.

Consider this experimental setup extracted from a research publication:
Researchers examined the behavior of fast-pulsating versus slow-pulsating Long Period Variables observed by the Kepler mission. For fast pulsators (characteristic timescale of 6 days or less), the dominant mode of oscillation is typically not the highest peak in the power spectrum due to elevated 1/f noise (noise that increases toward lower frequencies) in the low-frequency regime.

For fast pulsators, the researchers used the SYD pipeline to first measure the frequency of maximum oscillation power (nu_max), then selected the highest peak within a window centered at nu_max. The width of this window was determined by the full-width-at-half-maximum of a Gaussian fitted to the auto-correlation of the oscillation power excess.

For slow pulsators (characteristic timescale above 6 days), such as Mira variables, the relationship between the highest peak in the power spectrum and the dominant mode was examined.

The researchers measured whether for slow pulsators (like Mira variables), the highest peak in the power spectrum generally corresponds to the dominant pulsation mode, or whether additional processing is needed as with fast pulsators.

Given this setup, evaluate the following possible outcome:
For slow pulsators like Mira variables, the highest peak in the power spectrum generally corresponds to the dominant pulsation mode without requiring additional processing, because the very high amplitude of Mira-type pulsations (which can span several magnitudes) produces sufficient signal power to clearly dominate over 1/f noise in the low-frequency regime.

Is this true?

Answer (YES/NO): YES